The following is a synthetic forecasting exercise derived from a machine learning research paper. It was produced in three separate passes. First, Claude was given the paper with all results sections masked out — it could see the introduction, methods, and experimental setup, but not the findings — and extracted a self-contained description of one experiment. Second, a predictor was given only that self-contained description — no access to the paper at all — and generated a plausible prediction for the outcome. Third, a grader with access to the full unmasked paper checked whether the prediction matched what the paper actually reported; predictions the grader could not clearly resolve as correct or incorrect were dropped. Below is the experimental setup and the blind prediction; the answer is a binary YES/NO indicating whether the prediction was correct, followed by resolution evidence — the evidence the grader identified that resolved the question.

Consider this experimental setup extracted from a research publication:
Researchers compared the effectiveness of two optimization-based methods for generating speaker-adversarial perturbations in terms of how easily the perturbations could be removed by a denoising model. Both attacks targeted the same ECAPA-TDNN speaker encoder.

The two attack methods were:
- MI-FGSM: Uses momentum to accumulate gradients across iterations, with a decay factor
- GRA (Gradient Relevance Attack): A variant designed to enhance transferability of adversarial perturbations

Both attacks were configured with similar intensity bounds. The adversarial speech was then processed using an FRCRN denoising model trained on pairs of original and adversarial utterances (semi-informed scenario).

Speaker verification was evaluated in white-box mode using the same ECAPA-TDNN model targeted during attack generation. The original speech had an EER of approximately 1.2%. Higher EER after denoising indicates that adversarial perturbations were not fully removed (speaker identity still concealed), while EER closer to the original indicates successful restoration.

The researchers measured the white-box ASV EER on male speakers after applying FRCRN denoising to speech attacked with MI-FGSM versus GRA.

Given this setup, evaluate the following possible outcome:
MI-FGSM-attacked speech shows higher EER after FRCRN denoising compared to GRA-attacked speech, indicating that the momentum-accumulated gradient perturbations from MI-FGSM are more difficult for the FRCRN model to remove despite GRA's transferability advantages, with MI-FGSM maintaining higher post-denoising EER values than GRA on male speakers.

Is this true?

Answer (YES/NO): YES